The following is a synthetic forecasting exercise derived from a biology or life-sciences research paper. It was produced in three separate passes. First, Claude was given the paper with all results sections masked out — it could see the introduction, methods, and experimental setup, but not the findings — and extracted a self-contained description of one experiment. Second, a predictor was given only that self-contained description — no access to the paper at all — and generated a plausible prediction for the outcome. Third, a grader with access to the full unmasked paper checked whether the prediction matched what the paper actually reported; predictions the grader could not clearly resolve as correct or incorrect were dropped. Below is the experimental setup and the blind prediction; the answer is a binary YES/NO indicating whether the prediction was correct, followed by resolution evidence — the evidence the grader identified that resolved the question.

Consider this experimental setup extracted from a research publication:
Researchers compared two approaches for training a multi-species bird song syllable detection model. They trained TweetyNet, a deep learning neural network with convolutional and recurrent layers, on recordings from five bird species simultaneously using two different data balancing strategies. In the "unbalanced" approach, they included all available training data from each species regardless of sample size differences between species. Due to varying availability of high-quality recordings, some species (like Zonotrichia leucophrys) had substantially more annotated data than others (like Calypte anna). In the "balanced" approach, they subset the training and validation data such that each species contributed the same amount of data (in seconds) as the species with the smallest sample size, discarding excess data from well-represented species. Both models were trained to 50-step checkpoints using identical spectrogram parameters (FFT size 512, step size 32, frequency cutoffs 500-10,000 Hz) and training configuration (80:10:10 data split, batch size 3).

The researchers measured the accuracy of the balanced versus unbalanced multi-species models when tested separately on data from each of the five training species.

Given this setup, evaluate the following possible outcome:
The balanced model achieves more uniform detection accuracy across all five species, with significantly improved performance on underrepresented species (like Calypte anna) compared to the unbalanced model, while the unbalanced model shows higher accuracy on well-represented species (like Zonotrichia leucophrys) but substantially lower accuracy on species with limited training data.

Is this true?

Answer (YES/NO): NO